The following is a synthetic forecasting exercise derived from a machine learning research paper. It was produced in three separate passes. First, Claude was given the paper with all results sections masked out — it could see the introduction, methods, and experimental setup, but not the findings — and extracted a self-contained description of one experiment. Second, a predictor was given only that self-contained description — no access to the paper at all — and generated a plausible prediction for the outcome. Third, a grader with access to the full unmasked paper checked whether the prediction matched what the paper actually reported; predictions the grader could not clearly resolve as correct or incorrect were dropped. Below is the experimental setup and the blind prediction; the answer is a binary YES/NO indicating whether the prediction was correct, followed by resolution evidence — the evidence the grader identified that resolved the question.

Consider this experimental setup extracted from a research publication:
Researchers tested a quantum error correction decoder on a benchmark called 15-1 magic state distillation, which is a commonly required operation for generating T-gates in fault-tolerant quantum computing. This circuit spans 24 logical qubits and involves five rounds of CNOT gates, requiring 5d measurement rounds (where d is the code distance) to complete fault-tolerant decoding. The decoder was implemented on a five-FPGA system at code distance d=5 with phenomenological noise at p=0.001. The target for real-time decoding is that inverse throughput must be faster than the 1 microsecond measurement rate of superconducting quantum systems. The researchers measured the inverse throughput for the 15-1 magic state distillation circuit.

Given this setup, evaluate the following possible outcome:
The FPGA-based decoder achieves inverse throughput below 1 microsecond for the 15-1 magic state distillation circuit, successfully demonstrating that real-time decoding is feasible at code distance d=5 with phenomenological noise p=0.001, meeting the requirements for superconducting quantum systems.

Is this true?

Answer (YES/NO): YES